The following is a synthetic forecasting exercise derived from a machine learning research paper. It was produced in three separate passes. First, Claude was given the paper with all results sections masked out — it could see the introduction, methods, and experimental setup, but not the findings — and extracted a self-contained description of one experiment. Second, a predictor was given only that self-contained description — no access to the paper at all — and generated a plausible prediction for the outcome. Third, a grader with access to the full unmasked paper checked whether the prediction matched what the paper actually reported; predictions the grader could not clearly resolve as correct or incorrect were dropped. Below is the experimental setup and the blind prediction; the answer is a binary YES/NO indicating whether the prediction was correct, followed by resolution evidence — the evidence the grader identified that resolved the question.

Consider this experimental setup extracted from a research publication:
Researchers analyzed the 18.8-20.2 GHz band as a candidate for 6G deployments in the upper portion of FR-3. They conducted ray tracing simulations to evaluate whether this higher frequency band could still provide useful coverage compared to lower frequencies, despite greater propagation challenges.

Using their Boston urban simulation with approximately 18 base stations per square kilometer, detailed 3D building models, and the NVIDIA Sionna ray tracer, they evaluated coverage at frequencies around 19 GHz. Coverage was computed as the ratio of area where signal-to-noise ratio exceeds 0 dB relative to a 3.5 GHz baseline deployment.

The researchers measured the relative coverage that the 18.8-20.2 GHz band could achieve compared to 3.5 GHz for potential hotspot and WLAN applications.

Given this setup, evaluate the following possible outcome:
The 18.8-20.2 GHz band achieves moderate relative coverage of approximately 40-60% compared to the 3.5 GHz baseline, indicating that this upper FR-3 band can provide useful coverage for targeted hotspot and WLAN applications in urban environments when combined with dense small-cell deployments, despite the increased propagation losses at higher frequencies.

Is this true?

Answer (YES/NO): NO